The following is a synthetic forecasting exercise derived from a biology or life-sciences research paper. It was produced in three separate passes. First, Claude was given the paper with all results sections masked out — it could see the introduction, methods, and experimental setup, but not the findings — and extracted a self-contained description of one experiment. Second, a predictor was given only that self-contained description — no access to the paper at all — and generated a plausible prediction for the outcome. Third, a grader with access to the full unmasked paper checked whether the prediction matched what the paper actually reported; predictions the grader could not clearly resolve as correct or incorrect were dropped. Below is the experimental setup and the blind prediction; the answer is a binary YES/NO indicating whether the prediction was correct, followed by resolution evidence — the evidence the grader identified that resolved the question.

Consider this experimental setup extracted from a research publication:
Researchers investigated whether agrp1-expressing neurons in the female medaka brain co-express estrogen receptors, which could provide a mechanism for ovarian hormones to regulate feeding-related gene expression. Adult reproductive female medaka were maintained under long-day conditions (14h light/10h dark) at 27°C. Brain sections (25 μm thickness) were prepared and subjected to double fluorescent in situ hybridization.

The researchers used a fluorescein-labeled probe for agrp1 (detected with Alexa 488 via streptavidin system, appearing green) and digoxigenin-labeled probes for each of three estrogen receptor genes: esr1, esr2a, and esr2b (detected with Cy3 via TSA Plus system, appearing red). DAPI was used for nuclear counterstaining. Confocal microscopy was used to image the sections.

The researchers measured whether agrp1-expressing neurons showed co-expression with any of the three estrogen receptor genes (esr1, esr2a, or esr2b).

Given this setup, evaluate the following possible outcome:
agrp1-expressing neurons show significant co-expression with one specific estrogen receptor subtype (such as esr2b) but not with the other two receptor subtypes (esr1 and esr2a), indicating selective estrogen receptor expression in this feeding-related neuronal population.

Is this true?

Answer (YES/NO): NO